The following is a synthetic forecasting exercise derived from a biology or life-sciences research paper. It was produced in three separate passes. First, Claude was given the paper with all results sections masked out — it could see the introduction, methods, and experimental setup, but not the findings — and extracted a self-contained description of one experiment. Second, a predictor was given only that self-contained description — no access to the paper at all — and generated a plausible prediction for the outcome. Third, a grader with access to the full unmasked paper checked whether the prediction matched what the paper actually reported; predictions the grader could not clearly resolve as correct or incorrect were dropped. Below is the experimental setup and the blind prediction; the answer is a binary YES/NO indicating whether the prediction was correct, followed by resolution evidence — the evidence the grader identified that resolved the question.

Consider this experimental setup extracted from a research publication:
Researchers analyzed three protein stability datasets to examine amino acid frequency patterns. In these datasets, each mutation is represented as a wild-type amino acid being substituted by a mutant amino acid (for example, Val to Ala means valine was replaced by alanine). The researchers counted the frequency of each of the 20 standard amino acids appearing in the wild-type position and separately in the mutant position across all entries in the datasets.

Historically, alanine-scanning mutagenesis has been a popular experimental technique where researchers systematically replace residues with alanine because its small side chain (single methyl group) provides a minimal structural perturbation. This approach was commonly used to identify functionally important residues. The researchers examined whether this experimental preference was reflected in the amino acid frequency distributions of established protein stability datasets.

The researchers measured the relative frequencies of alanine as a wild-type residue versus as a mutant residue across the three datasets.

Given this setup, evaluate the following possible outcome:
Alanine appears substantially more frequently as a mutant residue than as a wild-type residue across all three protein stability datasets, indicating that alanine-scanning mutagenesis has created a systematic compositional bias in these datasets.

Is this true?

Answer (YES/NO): NO